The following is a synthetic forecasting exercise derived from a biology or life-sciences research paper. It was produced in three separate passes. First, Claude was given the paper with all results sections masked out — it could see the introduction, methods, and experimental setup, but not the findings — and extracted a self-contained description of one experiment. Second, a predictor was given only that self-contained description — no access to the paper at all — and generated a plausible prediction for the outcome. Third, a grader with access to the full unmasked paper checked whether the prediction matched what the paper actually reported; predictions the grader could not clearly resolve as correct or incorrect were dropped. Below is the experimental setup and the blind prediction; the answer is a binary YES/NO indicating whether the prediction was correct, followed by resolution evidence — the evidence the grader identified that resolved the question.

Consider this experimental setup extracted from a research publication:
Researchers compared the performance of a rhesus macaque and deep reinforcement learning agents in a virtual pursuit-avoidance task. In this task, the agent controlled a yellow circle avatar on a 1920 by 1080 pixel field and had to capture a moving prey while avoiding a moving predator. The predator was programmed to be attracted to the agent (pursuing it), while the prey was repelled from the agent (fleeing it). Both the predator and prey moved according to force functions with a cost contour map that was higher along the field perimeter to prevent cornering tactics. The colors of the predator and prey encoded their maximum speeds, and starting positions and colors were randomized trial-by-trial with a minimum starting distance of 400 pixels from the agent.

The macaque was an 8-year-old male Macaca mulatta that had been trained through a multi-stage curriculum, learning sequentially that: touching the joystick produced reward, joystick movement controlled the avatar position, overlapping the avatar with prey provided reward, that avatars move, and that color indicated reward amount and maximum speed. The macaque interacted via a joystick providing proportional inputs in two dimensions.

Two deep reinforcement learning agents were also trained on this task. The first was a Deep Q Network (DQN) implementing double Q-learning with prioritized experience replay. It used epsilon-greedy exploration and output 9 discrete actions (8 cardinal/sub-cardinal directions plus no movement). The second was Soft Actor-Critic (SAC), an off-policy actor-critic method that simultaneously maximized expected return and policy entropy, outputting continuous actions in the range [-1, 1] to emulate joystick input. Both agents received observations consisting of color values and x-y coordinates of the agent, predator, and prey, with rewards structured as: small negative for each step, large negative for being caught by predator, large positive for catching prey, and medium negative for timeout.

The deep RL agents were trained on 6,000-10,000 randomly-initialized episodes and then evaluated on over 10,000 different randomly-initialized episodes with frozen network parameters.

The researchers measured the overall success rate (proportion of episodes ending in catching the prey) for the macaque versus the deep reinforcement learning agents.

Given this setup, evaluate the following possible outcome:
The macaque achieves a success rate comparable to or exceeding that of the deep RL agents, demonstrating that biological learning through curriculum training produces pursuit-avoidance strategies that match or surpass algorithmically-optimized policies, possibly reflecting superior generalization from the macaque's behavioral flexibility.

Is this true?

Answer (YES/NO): NO